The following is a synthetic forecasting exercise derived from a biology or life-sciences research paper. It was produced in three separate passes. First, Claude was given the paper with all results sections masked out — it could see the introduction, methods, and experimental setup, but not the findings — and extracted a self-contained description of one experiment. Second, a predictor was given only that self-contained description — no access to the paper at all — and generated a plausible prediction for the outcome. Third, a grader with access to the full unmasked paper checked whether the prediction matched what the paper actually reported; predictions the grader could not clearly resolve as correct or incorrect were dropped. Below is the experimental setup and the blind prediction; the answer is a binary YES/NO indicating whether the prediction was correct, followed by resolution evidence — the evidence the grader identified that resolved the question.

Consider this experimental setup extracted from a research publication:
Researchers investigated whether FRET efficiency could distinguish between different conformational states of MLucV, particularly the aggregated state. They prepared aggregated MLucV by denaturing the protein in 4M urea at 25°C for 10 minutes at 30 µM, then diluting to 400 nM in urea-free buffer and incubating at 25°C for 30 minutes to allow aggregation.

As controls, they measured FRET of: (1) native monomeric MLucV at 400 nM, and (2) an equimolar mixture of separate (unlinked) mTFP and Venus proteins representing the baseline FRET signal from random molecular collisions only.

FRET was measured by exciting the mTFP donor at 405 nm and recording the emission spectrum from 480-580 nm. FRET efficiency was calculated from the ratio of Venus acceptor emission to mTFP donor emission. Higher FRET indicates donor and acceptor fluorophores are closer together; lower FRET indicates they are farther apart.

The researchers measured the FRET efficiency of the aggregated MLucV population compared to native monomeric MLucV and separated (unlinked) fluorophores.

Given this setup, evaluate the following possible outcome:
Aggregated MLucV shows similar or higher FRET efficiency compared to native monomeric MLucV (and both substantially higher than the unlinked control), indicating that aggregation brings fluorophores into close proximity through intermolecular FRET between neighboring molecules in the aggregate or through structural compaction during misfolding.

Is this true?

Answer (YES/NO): YES